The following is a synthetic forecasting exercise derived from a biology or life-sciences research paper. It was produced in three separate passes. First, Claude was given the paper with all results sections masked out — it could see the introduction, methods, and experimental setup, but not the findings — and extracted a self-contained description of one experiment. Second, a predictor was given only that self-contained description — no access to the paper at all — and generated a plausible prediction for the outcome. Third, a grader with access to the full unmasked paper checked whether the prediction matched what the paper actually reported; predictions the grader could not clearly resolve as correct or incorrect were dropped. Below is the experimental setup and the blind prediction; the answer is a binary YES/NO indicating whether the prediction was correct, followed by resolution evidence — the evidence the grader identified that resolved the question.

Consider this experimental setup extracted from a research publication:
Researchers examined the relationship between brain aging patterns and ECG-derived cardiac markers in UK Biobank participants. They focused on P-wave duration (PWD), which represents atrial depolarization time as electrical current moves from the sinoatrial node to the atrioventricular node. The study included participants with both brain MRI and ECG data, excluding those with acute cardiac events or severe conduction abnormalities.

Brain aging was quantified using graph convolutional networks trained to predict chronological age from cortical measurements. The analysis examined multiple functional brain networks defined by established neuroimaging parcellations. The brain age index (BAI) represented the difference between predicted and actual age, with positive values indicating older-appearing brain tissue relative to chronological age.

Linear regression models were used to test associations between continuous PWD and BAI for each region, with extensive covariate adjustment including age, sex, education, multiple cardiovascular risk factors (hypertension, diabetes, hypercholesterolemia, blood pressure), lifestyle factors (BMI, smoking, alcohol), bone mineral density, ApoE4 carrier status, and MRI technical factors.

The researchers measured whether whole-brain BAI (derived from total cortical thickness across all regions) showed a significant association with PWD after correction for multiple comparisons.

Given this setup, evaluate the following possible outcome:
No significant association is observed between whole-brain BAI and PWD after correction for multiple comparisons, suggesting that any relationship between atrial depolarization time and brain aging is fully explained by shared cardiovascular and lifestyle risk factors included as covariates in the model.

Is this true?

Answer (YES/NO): NO